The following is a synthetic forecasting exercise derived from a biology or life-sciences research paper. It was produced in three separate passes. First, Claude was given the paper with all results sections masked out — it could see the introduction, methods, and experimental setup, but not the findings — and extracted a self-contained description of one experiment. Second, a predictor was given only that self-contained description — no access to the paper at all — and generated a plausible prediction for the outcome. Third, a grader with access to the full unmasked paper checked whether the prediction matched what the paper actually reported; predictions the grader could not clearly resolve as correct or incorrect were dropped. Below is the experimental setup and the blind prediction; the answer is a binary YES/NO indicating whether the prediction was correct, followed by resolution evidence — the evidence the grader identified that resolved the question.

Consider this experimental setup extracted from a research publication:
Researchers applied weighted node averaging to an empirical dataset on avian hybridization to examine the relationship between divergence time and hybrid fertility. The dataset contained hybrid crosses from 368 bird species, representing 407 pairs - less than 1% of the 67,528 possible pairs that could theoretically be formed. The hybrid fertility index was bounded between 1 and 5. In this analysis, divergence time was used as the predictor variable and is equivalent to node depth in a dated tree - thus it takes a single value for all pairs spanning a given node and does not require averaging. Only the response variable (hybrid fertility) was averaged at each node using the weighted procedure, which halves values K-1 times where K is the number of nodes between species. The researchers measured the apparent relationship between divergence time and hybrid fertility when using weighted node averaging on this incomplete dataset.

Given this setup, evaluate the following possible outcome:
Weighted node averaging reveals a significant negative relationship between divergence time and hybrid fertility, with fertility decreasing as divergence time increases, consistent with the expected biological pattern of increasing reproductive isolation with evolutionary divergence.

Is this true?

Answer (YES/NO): NO